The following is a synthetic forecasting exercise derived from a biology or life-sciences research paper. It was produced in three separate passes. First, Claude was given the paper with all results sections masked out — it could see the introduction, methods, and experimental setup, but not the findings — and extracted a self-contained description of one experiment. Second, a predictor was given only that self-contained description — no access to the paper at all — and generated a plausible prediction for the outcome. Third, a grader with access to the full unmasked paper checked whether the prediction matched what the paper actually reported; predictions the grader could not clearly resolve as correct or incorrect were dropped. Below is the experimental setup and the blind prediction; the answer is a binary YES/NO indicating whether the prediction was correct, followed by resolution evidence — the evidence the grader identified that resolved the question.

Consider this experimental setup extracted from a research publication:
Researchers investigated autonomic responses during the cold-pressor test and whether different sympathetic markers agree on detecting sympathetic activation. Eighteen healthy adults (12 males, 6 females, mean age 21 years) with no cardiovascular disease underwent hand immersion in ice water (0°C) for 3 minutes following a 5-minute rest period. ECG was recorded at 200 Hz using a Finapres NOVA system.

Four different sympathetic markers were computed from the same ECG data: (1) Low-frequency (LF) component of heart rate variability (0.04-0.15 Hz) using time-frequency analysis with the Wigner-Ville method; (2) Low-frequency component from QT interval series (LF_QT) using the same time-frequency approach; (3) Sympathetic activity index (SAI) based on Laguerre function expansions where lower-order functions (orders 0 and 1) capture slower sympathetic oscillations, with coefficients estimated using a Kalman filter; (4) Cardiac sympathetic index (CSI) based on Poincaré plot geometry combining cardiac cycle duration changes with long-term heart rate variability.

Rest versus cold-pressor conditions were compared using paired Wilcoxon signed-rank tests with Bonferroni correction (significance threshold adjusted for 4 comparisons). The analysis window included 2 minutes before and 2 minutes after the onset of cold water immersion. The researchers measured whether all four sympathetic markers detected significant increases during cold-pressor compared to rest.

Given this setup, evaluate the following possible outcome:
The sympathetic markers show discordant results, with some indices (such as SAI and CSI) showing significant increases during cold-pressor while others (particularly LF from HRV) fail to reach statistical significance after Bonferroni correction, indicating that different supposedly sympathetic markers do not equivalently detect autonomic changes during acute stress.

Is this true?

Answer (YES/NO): YES